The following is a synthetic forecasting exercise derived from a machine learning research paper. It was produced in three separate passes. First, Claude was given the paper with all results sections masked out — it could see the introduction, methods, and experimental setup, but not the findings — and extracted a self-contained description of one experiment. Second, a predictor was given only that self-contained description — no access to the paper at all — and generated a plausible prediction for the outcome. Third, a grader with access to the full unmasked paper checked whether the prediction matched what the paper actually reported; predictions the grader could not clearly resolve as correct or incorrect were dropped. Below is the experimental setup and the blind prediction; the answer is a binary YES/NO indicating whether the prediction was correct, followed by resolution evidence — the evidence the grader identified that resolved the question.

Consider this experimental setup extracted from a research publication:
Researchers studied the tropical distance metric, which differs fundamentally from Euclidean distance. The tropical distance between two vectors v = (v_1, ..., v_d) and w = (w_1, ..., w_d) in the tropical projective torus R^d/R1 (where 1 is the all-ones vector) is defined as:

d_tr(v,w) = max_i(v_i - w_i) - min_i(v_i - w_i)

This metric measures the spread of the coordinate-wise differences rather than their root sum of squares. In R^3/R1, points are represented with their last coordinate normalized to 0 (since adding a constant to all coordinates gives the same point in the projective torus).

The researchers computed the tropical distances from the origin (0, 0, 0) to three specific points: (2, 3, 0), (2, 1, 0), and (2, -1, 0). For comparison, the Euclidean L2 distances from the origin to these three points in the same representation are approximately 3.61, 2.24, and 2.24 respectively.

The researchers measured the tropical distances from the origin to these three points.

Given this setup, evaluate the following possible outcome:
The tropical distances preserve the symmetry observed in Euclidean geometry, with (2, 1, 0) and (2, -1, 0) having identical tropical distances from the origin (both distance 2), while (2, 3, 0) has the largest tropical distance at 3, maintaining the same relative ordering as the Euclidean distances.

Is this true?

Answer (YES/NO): NO